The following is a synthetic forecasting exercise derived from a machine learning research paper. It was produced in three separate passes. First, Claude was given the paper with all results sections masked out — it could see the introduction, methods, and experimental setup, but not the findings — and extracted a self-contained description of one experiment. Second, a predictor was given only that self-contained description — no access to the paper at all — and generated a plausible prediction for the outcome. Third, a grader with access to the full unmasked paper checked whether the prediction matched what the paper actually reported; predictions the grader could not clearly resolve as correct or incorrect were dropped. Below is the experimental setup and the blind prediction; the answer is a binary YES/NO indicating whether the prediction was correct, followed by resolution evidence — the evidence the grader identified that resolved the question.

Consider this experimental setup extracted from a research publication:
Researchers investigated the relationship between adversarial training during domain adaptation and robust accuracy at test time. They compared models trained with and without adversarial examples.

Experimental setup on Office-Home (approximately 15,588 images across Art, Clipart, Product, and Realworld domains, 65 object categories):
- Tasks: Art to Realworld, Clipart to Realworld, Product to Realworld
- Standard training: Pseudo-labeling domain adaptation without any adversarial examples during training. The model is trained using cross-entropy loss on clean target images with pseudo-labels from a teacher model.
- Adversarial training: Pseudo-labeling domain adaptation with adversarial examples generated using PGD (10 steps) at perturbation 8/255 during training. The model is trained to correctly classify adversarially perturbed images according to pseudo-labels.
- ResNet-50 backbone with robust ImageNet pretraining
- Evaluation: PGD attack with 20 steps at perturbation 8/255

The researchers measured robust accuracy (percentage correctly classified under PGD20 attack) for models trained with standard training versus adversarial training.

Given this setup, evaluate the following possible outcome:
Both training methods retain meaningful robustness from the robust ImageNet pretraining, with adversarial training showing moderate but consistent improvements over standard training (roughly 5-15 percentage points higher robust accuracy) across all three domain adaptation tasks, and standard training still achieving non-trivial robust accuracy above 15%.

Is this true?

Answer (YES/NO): NO